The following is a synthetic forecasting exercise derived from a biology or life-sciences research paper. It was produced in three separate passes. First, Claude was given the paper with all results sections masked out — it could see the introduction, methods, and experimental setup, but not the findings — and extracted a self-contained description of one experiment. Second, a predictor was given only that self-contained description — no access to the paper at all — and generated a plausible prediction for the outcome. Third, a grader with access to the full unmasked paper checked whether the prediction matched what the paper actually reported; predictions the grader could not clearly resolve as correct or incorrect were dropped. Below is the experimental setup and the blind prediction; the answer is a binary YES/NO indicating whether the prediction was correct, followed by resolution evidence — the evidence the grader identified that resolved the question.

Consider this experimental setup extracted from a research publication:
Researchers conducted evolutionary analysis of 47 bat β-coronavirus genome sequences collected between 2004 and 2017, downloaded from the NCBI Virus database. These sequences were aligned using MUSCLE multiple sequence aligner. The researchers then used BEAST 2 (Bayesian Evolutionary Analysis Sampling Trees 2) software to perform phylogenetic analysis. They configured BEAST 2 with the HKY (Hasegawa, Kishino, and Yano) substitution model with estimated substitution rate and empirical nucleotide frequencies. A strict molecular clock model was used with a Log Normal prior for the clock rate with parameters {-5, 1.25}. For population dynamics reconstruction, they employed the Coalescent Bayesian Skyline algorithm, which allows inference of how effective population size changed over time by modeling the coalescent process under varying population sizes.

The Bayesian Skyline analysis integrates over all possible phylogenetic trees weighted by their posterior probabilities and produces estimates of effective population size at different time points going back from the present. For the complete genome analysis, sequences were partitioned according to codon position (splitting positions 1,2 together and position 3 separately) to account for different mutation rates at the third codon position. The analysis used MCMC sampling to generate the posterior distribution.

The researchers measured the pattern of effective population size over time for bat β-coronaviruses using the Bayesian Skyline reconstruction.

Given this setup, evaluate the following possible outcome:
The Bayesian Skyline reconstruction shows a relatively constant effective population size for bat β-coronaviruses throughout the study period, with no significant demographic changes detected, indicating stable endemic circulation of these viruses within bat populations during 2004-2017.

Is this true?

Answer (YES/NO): YES